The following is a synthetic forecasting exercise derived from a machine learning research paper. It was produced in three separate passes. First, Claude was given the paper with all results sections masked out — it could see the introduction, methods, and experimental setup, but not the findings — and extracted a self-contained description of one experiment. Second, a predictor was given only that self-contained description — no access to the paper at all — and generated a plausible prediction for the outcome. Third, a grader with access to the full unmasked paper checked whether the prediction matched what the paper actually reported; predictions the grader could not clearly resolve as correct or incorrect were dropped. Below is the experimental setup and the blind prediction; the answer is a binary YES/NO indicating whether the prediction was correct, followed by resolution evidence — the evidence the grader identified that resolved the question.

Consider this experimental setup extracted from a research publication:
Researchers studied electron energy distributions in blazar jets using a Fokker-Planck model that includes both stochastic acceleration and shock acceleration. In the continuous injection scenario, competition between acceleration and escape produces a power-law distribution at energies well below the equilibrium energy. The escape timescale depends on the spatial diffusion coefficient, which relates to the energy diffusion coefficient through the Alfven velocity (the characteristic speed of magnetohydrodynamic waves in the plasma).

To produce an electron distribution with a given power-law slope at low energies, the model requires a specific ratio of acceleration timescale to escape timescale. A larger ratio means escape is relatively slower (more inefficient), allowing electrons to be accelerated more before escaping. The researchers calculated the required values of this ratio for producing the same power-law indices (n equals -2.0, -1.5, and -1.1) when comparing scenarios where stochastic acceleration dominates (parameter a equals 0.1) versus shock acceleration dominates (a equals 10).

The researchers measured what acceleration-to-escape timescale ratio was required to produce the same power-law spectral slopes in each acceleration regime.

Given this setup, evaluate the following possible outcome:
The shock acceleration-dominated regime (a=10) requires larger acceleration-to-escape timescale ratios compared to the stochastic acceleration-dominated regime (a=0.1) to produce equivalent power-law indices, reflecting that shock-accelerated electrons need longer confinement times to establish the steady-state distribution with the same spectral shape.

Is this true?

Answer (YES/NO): NO